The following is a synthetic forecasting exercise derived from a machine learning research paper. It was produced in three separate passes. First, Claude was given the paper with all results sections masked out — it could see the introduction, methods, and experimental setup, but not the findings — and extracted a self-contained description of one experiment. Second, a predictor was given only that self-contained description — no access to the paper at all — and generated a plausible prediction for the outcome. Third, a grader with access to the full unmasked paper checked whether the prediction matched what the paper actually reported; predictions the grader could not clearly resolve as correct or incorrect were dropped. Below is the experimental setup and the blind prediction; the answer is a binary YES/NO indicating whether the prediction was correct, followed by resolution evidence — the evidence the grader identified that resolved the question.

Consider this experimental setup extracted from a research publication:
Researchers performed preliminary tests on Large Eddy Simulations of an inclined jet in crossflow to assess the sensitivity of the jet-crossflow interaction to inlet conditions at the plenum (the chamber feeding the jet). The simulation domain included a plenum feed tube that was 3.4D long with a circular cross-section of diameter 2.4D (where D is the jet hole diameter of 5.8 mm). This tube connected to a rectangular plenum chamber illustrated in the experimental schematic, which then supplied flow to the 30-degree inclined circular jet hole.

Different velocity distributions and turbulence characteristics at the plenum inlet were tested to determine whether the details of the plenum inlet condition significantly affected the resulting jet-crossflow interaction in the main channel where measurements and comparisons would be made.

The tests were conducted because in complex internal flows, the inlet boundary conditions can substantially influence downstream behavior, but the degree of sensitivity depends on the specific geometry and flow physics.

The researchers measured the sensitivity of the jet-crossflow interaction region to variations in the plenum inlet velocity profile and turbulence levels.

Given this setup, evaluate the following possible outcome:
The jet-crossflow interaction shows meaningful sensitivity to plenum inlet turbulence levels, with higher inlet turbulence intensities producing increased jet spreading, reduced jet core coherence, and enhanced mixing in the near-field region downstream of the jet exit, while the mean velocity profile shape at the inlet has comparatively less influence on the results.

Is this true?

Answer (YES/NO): NO